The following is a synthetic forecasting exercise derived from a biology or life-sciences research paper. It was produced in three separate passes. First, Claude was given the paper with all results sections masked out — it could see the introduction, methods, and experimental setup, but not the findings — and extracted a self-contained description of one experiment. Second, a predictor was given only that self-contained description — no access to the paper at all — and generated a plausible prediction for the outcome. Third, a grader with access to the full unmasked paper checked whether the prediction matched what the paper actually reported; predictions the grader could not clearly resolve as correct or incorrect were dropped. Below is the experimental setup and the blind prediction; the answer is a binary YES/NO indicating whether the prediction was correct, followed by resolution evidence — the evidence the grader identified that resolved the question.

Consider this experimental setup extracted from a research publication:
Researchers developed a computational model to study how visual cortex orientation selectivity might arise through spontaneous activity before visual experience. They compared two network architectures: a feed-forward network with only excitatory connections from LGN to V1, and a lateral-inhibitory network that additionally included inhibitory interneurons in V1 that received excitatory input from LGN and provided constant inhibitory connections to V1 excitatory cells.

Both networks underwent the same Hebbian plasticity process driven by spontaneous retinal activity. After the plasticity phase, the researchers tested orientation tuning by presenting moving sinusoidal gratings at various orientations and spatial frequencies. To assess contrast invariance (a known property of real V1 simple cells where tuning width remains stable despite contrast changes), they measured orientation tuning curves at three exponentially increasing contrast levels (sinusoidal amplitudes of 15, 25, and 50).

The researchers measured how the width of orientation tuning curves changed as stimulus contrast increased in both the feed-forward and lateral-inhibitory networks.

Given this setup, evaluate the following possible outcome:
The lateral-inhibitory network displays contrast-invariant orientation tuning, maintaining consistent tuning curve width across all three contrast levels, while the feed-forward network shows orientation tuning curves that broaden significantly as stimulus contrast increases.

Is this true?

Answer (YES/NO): YES